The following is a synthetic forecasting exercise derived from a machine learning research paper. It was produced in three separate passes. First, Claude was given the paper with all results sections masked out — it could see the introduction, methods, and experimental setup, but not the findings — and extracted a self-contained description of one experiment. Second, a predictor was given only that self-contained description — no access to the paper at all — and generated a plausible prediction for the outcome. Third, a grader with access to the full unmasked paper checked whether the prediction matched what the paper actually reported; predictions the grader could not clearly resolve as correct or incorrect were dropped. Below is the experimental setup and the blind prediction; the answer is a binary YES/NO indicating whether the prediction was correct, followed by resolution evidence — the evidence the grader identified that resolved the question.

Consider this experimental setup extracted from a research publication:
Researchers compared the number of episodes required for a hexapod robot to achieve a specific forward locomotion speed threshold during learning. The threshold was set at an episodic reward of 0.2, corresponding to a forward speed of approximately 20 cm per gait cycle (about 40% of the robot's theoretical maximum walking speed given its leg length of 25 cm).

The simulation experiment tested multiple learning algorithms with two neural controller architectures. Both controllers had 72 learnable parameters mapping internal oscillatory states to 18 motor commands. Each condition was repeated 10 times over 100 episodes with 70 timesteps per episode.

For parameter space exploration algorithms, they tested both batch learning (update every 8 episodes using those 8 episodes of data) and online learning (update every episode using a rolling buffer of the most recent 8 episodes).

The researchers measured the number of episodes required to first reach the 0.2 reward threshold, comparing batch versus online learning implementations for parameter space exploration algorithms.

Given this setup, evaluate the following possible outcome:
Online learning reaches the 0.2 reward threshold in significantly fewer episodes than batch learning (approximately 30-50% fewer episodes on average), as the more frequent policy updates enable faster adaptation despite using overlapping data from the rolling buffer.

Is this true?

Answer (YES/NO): NO